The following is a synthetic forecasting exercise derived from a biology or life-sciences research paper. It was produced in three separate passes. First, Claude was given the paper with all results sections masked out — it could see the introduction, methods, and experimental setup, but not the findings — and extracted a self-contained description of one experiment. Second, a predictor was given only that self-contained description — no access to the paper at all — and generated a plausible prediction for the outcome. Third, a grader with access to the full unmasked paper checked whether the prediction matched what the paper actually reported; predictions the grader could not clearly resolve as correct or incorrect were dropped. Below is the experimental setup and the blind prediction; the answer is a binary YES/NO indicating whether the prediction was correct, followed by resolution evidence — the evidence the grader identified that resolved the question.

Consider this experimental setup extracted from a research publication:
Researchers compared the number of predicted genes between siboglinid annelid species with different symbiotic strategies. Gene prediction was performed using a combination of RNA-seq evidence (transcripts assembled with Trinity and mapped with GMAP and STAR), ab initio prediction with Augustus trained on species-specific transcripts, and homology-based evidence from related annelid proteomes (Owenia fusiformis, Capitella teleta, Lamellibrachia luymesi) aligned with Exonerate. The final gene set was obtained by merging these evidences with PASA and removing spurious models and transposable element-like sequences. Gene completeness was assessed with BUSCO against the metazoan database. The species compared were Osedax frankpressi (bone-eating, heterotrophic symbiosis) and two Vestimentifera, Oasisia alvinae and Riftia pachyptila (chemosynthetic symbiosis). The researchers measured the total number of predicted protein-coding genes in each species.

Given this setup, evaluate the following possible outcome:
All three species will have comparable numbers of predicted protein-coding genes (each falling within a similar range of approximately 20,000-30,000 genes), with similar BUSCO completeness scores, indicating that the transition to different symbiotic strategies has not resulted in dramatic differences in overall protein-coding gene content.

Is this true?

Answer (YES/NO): NO